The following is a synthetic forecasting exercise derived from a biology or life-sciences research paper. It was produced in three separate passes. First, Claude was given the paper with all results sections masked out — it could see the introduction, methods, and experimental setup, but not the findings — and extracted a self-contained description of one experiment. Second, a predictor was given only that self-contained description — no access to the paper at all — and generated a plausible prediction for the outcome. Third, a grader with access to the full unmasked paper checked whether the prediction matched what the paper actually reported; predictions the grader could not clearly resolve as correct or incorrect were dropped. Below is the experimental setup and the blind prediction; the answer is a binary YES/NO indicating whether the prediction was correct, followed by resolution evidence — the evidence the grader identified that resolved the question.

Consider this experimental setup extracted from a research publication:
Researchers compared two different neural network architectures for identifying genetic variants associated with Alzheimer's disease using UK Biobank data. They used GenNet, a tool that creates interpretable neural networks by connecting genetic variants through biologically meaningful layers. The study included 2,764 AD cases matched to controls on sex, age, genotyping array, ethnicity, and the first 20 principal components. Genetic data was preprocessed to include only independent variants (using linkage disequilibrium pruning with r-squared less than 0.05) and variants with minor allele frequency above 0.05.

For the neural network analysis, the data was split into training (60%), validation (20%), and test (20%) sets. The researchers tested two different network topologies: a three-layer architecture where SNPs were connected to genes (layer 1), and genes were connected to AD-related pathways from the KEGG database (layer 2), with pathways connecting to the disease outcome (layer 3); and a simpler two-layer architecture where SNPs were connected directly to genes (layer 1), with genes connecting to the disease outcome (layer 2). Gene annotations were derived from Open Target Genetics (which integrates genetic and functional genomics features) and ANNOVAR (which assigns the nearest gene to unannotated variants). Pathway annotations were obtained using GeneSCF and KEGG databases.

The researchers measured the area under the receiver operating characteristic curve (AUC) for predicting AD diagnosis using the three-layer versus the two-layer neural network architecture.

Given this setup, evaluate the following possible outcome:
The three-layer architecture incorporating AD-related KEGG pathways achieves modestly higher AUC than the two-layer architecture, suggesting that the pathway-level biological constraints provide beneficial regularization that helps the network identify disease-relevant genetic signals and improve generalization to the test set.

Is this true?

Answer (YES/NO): YES